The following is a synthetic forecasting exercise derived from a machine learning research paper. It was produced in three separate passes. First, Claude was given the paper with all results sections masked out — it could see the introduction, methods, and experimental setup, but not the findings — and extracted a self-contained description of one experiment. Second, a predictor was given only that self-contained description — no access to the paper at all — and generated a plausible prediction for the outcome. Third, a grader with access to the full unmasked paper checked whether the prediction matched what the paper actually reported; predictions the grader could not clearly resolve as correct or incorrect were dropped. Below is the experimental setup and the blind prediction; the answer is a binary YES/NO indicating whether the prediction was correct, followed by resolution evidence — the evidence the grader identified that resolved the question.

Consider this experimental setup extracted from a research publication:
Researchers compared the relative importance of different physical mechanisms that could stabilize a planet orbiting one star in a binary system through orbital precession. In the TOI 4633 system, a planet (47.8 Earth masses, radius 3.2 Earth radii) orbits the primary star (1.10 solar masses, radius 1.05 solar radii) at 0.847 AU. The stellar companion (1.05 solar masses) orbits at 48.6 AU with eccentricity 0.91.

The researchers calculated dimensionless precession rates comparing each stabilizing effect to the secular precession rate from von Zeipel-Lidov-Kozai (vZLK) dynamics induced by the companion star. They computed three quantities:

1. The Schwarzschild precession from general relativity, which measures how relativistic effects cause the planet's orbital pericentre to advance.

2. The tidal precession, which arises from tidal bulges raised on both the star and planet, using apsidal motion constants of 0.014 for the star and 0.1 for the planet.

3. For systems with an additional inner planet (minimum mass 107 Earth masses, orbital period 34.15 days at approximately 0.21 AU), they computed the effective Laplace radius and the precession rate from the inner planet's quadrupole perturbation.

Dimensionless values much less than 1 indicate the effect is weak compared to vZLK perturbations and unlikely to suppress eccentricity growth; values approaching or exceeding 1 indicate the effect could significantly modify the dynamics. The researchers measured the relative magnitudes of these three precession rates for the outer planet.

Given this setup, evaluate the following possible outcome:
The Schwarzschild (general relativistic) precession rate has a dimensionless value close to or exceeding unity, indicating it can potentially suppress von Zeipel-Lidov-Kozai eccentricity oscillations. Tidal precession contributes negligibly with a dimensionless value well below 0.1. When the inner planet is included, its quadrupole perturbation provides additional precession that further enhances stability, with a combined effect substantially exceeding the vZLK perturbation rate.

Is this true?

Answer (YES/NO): NO